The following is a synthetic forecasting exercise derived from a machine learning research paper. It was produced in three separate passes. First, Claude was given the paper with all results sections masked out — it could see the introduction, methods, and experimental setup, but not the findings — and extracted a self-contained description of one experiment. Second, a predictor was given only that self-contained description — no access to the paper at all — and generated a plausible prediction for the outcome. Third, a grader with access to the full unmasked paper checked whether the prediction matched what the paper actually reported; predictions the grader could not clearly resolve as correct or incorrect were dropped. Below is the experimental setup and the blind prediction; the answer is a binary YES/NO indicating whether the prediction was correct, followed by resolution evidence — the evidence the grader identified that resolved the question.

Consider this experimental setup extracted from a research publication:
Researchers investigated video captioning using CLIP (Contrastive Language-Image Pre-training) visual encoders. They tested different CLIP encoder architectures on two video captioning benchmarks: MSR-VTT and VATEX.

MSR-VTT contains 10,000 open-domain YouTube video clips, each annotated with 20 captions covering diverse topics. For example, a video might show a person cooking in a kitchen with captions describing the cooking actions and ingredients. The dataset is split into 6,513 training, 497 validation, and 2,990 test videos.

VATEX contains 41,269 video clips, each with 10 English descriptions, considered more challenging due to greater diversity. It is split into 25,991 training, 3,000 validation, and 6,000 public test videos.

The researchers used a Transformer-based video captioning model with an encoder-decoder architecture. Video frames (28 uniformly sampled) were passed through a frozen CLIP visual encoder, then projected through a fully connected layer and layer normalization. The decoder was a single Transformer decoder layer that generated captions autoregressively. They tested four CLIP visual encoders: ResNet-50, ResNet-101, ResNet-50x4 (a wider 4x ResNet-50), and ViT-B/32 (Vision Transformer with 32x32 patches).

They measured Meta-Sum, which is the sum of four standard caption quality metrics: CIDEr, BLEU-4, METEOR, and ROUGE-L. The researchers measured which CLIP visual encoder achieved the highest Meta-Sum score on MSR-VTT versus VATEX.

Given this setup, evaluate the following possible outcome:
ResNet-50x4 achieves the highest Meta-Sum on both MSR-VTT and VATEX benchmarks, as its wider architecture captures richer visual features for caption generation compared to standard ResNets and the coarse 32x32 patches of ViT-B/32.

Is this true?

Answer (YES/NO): NO